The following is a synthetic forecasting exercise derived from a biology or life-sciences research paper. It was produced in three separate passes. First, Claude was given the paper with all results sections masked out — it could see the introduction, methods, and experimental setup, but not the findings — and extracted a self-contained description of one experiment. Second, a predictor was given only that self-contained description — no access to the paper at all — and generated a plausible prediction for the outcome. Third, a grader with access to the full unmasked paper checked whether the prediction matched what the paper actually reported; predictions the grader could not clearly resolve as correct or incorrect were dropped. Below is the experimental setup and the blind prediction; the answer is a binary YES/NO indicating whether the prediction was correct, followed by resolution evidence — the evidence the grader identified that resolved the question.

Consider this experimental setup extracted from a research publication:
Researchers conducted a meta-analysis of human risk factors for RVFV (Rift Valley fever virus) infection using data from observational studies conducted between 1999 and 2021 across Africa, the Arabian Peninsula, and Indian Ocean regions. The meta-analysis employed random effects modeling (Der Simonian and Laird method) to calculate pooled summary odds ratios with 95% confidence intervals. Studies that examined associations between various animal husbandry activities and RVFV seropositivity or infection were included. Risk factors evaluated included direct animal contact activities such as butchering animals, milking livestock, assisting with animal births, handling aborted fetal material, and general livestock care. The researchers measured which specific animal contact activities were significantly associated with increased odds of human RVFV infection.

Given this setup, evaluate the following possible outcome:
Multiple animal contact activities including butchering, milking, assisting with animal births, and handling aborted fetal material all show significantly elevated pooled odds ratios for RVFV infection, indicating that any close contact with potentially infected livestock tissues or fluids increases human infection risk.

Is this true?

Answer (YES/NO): YES